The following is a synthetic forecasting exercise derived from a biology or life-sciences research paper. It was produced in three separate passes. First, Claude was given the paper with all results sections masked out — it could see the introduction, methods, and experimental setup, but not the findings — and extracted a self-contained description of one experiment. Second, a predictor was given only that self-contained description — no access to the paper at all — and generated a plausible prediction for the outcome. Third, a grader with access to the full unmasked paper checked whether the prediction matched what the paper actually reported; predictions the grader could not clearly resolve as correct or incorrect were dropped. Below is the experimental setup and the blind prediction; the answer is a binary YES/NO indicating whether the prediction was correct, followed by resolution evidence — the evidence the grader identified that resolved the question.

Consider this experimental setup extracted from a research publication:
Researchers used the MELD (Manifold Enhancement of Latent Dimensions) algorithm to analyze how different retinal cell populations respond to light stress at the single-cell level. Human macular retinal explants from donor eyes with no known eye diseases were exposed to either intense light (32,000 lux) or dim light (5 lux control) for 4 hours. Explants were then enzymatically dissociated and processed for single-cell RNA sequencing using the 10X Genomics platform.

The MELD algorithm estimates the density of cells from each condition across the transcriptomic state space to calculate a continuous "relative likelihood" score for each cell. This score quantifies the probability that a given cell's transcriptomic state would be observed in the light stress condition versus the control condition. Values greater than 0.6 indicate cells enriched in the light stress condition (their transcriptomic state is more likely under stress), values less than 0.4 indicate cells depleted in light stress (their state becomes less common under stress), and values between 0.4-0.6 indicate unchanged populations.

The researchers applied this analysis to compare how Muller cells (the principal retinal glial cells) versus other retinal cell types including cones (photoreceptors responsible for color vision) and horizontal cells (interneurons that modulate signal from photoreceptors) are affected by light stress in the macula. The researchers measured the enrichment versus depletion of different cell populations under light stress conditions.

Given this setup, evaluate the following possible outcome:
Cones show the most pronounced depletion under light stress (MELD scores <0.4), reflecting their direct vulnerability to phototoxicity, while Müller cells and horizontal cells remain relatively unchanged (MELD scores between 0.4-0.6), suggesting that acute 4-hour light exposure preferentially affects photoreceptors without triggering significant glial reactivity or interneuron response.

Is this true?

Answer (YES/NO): NO